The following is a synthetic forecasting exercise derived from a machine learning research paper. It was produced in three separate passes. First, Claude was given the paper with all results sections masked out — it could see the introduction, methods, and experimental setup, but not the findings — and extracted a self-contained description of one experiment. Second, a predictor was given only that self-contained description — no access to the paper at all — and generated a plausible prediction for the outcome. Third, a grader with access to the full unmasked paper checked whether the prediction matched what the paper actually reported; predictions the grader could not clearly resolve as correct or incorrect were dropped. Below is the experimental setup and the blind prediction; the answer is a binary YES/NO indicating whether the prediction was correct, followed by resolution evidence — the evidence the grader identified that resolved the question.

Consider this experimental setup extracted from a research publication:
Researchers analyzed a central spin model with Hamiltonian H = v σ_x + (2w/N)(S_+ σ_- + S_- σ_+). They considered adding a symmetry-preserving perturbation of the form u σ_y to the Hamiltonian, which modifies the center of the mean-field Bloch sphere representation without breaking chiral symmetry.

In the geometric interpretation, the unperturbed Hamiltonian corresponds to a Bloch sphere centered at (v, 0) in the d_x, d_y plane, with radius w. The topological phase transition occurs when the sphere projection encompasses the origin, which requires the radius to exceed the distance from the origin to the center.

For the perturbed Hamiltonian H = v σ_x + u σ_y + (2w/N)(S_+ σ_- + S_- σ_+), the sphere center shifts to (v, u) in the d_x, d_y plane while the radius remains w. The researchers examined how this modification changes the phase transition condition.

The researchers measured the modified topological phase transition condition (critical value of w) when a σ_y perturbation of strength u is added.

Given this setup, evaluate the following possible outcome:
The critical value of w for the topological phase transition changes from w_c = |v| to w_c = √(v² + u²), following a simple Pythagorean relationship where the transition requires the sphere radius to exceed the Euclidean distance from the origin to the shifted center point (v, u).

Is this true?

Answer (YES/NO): YES